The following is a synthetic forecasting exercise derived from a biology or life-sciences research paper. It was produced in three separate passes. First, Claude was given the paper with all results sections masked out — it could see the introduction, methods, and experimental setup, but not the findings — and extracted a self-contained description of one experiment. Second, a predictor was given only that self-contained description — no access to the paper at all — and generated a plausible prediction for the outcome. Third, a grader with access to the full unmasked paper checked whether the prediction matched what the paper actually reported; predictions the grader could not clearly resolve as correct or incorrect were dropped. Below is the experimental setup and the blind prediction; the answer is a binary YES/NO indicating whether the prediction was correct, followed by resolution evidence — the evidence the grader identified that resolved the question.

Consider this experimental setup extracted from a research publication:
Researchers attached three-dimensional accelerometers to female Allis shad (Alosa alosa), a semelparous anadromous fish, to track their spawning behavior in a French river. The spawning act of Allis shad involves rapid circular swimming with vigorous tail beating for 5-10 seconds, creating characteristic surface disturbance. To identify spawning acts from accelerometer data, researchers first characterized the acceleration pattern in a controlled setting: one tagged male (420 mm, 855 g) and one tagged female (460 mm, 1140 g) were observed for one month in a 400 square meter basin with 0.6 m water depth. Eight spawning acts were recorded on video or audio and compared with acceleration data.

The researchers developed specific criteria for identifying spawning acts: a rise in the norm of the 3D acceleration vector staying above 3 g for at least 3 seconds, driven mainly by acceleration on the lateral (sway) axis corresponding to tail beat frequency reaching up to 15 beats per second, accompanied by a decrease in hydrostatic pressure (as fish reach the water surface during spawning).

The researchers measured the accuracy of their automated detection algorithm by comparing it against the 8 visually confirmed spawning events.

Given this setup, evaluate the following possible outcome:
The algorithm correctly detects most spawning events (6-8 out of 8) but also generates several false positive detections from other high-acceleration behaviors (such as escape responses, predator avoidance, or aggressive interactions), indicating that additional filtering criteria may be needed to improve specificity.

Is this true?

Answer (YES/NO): NO